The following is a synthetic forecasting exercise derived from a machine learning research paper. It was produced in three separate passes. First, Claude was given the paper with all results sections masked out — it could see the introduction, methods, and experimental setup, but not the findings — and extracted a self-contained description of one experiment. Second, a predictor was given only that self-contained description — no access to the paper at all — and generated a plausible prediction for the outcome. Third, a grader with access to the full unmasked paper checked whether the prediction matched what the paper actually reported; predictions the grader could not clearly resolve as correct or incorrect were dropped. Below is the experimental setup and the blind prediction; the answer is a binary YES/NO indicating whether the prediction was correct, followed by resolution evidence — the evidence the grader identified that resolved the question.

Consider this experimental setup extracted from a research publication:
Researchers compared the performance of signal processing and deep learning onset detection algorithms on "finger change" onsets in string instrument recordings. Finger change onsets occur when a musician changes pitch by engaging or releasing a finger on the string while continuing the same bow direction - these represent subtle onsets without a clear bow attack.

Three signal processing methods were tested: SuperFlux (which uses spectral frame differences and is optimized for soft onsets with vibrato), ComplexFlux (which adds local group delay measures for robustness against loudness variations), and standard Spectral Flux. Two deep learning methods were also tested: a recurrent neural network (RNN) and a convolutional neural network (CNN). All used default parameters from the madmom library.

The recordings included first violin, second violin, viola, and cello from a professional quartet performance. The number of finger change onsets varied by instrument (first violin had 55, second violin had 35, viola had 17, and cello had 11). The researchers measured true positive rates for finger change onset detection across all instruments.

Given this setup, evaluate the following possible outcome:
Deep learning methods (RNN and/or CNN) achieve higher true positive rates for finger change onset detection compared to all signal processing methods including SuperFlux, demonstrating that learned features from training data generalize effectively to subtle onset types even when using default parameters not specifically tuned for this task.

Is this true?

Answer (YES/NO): YES